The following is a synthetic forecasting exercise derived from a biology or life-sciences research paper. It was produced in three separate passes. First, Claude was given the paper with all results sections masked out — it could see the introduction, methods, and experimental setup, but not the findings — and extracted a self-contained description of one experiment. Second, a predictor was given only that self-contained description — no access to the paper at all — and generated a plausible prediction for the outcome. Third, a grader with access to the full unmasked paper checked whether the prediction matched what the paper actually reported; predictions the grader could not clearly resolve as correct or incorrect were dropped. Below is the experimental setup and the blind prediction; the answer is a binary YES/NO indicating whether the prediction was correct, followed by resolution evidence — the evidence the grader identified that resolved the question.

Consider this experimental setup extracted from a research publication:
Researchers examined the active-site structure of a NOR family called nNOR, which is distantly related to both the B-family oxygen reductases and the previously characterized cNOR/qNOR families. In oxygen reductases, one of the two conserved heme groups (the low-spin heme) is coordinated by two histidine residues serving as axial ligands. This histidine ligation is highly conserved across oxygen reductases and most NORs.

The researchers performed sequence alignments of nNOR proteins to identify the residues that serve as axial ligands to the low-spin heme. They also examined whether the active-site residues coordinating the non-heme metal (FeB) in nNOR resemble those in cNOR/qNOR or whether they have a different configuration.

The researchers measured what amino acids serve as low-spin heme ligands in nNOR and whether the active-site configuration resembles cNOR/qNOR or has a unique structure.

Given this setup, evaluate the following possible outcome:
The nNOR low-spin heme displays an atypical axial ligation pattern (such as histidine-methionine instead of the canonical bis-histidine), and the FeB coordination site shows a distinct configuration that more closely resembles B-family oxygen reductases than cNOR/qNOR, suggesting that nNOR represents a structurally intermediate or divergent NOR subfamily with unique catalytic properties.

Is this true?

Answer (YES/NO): NO